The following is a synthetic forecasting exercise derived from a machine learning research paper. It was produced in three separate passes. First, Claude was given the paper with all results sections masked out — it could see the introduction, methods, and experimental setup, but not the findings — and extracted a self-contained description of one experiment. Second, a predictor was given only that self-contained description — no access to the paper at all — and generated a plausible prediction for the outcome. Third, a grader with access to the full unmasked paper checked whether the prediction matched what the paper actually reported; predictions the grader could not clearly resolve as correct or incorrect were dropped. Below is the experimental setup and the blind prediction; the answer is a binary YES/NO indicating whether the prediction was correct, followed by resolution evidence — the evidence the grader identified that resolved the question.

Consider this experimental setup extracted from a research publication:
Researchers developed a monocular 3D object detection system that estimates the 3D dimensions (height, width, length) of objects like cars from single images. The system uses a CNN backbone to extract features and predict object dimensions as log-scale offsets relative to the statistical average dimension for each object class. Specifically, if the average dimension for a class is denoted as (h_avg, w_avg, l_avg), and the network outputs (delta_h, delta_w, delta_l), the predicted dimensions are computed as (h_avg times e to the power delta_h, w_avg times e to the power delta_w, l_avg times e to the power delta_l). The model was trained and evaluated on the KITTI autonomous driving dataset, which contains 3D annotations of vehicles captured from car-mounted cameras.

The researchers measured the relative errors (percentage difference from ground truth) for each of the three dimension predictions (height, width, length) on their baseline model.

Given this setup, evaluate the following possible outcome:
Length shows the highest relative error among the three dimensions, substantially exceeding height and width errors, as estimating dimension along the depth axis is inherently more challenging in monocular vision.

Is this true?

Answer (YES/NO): YES